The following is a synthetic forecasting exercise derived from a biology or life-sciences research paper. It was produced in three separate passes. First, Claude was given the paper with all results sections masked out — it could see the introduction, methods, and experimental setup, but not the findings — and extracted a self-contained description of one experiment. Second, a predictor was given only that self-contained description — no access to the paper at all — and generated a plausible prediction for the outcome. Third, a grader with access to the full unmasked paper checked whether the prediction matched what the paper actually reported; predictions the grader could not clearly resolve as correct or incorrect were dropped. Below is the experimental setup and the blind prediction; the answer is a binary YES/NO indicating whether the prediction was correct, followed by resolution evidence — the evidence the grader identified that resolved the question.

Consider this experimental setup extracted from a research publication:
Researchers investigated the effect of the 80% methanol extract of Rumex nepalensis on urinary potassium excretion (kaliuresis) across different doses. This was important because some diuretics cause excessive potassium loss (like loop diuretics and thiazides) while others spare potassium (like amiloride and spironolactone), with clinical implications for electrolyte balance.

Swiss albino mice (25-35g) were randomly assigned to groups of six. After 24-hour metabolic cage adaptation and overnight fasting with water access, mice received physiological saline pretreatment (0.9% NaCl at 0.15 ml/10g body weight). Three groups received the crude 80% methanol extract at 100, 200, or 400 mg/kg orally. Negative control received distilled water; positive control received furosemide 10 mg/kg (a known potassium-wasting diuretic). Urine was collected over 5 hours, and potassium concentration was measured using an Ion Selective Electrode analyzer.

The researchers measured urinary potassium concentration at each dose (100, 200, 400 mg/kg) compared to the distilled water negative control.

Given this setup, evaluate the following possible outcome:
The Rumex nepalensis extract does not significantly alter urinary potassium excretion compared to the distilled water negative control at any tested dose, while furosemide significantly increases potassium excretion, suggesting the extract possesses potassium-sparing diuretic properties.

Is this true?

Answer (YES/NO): NO